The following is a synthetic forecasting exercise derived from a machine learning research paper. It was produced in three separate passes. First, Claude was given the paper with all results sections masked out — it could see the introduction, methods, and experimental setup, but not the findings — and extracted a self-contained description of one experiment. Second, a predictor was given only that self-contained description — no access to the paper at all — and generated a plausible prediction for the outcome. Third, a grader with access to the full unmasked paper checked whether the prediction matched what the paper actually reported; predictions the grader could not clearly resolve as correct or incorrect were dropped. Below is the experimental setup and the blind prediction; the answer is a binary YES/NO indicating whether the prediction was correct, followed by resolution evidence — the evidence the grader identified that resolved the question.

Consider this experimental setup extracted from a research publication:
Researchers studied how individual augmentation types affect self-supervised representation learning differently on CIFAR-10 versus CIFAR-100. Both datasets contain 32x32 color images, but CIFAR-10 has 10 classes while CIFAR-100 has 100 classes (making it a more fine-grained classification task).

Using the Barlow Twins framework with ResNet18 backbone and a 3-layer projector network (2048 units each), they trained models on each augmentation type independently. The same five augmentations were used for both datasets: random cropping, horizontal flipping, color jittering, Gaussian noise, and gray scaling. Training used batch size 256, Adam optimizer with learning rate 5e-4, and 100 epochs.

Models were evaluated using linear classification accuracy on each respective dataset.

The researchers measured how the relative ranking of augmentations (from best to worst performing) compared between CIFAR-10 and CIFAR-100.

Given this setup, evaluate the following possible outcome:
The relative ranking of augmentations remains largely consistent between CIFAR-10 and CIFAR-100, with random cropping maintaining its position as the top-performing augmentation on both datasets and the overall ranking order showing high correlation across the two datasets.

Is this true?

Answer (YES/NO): YES